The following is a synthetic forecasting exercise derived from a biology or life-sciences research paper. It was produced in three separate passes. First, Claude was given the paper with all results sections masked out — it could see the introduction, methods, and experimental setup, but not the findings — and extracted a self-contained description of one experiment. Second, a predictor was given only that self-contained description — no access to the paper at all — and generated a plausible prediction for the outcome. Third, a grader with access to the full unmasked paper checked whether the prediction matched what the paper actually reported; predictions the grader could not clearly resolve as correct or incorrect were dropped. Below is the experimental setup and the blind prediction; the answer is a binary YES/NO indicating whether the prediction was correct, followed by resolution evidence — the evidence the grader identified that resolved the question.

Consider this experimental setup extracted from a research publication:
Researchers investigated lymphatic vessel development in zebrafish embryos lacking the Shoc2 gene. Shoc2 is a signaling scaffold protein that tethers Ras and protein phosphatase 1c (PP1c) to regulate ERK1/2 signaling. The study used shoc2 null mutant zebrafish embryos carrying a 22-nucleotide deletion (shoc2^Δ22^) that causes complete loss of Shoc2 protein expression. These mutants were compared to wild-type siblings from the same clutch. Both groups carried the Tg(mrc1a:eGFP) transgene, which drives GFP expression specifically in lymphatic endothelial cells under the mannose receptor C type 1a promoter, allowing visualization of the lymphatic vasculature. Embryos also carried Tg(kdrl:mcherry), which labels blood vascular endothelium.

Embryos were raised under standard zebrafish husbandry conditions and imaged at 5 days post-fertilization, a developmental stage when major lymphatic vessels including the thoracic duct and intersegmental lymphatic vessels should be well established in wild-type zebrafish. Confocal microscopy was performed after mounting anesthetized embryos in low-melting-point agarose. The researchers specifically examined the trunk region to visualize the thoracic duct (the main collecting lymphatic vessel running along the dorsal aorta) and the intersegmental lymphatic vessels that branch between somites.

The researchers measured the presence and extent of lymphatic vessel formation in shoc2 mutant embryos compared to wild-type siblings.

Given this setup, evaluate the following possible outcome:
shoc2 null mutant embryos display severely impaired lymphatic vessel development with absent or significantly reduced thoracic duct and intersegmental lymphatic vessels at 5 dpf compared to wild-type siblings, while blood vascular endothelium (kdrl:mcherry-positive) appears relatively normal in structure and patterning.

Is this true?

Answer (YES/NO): YES